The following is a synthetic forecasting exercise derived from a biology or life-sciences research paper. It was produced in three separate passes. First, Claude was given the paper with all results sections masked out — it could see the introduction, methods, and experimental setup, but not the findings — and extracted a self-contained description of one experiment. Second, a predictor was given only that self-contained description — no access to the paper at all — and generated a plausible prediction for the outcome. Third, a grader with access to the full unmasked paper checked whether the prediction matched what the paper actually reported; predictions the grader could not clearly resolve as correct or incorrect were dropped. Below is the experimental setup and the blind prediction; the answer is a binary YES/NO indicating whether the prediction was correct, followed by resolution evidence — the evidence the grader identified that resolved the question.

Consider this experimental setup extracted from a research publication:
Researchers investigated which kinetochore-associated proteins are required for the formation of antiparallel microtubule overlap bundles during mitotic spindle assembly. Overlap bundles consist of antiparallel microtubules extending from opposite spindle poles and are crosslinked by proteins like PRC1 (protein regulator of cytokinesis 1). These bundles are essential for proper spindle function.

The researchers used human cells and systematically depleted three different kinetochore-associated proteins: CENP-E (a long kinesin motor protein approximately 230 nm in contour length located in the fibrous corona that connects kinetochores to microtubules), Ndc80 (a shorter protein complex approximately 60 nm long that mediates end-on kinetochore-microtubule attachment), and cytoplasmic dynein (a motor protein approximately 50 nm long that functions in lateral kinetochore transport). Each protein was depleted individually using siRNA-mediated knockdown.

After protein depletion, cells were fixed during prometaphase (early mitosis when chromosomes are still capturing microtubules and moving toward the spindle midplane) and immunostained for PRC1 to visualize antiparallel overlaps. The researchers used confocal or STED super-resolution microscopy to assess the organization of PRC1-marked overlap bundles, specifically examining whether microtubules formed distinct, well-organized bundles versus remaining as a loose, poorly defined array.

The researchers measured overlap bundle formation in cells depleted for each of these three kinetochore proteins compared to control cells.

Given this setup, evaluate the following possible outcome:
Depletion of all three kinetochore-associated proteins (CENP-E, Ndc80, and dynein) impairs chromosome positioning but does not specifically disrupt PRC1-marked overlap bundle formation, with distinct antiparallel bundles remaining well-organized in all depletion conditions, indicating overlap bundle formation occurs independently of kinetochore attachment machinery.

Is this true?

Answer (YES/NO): NO